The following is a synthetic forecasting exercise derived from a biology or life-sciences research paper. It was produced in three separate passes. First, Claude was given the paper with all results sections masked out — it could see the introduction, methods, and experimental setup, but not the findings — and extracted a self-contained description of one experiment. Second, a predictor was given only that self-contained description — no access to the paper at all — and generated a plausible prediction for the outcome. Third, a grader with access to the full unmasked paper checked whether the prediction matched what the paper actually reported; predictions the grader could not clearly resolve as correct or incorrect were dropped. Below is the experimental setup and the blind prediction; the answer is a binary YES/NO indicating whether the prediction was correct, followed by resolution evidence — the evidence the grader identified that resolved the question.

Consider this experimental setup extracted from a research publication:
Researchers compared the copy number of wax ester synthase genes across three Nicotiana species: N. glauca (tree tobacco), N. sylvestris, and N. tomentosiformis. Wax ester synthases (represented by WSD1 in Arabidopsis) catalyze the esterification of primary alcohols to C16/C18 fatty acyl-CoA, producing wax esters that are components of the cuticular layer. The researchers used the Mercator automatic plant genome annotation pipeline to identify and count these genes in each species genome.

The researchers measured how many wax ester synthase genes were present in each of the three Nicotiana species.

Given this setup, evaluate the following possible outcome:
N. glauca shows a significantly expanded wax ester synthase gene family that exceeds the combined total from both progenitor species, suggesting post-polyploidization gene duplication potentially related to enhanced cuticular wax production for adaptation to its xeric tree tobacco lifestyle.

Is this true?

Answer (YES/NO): NO